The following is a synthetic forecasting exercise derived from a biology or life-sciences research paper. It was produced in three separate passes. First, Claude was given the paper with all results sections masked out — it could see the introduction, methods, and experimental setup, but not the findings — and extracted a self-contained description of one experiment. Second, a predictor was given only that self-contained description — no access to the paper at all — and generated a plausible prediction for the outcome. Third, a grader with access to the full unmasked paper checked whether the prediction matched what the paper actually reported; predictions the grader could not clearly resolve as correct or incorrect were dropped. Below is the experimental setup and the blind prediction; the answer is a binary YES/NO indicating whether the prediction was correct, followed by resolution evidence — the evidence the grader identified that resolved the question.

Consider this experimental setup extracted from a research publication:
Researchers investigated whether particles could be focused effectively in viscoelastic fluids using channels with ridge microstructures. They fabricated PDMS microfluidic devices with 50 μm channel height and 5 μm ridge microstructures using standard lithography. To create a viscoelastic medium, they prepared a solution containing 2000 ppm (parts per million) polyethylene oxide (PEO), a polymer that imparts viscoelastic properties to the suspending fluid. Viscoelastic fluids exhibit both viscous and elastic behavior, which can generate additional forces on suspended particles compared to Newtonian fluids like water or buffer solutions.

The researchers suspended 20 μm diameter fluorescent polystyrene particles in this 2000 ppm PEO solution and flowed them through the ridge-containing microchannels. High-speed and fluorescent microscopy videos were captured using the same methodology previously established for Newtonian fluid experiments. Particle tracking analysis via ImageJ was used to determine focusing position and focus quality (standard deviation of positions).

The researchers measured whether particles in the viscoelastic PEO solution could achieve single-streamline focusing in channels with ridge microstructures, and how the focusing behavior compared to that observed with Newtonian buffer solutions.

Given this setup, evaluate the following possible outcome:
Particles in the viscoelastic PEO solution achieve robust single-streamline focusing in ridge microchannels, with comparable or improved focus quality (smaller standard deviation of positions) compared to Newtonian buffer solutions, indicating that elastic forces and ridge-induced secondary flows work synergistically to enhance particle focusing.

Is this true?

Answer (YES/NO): NO